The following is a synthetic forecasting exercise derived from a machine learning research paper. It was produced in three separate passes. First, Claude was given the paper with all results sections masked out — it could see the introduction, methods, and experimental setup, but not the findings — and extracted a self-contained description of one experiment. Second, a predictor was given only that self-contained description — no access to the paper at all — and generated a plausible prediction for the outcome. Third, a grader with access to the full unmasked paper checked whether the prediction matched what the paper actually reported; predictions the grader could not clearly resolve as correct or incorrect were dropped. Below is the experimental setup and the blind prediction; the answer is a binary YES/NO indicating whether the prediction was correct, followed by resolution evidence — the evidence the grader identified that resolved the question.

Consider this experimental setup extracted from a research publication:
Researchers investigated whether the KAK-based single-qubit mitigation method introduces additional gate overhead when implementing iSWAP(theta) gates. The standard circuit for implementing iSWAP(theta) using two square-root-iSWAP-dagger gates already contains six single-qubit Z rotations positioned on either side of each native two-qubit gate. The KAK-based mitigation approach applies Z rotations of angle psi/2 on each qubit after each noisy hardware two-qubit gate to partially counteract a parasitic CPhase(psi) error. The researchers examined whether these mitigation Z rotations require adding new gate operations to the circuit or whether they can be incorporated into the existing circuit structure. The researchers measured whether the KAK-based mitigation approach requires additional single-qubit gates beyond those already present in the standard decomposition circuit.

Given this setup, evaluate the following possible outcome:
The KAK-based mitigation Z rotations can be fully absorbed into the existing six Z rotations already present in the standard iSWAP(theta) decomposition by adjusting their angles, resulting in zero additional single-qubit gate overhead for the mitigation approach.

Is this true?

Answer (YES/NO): YES